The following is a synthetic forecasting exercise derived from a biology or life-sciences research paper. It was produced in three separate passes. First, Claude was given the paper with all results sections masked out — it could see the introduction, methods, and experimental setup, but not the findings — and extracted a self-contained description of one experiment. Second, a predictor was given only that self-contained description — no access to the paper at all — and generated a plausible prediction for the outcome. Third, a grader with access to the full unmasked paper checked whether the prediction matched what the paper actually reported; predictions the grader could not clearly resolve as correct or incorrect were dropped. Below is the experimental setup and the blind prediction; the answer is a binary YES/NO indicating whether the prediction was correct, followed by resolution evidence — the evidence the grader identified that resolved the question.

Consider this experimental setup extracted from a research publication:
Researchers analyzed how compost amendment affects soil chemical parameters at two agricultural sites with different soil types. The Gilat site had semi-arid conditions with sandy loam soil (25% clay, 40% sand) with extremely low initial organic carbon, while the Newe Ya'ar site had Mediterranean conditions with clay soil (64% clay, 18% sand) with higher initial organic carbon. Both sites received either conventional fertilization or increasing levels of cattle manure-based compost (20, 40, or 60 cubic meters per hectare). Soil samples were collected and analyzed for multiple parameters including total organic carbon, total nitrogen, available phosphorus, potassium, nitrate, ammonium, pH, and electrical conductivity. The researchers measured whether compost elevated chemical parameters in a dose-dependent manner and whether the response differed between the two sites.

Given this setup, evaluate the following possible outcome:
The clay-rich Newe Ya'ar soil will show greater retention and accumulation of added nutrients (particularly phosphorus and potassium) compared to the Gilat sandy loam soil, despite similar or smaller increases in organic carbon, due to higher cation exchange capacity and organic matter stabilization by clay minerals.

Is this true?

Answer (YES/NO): NO